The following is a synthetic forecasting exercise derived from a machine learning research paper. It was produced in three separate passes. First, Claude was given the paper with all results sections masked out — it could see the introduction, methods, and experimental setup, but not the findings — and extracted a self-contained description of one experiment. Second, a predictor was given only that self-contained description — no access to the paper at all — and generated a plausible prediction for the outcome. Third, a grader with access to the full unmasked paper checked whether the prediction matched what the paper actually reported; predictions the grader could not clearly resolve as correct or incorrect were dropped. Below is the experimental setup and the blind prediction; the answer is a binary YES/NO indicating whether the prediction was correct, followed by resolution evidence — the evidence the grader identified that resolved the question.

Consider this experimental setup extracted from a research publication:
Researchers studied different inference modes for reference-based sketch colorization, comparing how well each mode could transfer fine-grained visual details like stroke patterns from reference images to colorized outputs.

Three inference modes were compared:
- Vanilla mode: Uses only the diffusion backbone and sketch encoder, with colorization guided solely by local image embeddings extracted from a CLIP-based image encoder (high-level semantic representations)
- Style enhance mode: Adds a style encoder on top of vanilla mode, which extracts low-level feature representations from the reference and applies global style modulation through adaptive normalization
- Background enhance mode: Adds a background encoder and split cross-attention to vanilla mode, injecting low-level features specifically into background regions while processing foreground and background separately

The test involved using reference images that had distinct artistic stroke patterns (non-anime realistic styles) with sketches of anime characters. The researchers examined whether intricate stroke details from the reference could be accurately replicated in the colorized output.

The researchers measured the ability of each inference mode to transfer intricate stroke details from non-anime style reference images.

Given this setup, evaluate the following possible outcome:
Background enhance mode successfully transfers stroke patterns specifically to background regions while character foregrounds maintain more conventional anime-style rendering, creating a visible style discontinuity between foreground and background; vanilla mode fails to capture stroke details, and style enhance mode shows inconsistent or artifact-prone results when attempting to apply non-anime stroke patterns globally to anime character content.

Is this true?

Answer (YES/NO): NO